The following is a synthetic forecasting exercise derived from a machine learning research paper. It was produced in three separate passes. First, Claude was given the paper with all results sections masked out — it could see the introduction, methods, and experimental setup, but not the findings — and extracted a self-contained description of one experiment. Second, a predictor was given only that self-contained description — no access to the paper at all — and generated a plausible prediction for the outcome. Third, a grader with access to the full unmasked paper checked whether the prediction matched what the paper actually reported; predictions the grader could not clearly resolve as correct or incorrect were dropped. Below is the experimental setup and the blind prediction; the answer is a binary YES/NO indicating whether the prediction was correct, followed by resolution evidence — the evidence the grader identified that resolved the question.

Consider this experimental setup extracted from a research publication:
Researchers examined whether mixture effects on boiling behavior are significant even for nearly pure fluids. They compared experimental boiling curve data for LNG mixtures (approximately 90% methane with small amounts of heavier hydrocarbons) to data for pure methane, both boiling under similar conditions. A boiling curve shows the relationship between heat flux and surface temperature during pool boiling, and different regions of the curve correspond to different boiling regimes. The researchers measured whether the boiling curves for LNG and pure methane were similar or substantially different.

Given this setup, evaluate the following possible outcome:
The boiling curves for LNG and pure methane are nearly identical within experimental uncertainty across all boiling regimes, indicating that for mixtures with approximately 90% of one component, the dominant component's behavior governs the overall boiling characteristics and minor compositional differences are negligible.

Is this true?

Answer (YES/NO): NO